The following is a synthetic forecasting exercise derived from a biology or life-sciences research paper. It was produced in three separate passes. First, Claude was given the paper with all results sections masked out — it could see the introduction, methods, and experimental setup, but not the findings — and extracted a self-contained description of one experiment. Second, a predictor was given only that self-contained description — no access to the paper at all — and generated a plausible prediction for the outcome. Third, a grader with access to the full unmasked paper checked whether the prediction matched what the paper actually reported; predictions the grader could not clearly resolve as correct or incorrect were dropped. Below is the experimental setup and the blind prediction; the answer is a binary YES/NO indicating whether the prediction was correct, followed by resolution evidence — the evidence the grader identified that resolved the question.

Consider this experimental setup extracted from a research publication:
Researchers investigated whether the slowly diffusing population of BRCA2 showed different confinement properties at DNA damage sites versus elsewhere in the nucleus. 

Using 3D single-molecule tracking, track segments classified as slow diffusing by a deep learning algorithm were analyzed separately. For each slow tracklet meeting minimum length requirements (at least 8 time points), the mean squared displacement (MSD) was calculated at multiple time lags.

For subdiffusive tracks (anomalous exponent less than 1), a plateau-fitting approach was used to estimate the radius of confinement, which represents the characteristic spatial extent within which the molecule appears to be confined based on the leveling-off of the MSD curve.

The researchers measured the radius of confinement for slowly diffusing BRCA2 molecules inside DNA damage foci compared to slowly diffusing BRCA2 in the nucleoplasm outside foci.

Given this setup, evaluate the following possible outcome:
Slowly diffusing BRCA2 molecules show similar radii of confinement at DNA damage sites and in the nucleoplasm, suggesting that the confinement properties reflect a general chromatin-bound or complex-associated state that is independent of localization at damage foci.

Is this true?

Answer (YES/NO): NO